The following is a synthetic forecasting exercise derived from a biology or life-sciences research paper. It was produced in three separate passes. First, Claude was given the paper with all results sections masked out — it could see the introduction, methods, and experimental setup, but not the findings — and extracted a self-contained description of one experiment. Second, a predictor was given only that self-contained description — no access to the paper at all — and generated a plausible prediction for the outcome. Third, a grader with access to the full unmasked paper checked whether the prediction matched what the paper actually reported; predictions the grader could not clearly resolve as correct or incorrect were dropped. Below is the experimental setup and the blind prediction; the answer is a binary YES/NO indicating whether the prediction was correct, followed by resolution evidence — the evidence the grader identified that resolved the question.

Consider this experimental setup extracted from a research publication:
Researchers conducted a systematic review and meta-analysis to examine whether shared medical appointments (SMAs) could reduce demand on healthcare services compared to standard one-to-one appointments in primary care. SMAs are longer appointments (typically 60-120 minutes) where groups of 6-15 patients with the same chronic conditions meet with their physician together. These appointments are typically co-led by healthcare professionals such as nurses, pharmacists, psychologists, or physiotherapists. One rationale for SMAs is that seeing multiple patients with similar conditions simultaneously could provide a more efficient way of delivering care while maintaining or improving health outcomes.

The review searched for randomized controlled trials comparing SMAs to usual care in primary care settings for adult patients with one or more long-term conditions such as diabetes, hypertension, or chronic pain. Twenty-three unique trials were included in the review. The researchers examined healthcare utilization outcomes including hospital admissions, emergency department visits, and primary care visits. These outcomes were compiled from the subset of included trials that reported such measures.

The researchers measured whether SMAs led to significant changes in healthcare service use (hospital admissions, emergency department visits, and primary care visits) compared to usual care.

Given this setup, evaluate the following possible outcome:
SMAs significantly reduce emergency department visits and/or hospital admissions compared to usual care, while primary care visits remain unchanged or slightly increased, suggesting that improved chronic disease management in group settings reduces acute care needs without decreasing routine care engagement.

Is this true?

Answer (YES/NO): NO